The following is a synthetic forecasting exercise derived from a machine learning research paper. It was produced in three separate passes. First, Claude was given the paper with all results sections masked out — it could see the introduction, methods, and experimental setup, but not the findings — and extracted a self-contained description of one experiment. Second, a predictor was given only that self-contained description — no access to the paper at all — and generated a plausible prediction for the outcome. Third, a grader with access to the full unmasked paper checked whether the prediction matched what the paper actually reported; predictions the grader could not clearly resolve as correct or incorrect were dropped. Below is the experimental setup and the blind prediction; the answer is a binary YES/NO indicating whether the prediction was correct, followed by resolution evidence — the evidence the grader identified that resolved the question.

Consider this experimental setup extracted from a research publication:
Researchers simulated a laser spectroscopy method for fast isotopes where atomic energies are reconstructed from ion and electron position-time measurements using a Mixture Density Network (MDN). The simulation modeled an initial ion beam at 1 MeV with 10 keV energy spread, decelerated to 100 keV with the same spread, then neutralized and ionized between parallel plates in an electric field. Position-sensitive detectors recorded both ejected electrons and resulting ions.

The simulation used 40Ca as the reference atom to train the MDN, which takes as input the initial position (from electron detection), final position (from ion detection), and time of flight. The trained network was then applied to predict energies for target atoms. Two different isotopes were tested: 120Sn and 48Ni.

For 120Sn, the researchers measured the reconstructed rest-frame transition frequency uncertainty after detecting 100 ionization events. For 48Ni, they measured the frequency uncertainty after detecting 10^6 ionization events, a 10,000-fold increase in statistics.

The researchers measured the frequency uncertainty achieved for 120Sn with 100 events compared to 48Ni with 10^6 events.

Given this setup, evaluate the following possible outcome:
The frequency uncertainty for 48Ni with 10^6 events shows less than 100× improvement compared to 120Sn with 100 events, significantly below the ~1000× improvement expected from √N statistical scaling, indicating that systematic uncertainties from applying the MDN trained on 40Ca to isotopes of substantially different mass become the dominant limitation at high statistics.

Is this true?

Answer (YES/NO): NO